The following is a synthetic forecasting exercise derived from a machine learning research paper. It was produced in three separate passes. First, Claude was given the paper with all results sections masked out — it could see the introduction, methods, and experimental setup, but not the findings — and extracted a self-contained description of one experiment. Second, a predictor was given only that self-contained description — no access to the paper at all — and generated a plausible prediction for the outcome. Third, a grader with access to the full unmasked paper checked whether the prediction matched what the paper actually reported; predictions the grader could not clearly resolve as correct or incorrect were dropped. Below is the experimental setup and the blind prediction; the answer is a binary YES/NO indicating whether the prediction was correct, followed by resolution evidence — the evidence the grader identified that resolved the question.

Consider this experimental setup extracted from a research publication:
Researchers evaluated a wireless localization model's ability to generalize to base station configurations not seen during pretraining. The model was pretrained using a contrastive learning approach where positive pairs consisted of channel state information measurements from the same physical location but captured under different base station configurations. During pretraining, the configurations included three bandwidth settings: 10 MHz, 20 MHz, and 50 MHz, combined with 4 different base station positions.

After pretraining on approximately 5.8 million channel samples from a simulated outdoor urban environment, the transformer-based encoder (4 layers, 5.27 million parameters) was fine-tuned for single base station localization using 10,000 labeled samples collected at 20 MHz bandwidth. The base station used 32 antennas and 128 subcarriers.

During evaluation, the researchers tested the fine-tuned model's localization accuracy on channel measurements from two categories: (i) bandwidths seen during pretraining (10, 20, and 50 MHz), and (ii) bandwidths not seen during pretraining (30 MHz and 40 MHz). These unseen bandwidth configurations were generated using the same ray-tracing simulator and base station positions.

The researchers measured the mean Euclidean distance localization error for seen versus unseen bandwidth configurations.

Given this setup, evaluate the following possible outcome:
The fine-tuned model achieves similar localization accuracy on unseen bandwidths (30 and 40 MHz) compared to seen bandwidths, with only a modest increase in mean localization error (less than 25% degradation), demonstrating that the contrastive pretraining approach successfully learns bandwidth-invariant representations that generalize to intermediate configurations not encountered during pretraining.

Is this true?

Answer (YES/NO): YES